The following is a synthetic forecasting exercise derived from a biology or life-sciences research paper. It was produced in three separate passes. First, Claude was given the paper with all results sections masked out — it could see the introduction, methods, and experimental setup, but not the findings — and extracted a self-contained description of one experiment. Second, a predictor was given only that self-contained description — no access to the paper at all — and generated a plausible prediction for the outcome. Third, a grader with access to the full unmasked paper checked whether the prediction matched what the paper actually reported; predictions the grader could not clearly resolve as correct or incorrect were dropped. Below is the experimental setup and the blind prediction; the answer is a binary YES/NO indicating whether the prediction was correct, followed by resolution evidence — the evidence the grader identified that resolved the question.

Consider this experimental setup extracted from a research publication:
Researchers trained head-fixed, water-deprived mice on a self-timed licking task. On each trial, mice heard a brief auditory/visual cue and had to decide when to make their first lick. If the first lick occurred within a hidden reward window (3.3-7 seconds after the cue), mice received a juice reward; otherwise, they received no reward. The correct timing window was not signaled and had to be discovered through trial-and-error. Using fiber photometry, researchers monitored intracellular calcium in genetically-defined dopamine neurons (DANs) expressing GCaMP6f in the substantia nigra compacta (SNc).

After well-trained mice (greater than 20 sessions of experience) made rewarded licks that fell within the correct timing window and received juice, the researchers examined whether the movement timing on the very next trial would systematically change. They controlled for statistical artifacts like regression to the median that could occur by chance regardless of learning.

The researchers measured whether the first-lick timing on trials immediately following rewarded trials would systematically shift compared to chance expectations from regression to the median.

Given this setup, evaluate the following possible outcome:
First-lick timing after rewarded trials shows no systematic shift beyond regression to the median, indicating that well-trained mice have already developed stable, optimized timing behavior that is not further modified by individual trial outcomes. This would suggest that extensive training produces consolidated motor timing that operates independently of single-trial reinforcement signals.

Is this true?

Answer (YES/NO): NO